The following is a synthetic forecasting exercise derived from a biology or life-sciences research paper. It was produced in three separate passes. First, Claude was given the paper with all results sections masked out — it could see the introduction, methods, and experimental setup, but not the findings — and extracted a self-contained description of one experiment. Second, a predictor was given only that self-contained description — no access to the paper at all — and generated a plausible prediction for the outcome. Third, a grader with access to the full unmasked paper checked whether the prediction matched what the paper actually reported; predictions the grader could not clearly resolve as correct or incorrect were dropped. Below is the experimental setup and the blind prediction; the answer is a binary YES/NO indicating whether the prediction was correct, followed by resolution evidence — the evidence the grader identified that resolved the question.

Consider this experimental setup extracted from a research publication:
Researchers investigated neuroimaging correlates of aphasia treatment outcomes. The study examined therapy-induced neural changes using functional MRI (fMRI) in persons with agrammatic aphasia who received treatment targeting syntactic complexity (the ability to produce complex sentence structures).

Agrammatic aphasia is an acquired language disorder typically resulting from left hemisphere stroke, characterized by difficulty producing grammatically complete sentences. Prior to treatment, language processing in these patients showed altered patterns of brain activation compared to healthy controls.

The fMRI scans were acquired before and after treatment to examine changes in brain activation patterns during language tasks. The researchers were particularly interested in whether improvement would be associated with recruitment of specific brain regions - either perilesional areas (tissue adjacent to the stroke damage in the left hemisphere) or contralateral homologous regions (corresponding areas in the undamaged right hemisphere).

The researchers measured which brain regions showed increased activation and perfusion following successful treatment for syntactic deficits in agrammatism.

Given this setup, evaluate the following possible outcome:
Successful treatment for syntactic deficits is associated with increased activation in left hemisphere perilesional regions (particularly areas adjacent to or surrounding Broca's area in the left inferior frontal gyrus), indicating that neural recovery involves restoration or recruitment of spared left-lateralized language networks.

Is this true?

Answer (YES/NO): NO